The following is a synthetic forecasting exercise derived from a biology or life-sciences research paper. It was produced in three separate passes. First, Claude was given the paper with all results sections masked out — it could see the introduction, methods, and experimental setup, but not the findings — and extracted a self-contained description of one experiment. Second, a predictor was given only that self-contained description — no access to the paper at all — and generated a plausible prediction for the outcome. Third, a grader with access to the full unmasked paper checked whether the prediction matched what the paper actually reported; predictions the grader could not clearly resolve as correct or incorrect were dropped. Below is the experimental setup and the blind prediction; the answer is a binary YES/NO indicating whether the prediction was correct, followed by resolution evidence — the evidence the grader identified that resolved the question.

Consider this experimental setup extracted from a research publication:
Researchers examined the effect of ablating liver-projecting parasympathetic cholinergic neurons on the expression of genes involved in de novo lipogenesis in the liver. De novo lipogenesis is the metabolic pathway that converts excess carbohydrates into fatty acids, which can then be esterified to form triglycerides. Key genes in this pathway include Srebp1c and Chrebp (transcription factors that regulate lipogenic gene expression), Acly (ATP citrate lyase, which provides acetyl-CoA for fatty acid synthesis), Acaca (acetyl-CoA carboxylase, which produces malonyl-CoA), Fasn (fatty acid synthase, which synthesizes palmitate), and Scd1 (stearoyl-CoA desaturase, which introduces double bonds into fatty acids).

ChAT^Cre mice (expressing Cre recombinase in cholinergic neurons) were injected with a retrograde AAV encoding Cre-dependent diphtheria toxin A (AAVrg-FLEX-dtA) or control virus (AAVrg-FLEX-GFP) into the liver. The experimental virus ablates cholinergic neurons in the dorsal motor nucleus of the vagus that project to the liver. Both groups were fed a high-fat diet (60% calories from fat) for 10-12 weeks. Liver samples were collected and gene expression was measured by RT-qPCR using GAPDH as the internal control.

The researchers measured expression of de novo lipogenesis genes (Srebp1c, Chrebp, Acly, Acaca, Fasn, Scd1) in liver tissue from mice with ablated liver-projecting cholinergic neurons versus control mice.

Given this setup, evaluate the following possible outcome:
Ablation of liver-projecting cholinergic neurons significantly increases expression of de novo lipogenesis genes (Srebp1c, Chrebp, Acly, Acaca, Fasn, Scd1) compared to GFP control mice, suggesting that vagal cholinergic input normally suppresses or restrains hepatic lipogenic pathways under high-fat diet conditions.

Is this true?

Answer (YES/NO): NO